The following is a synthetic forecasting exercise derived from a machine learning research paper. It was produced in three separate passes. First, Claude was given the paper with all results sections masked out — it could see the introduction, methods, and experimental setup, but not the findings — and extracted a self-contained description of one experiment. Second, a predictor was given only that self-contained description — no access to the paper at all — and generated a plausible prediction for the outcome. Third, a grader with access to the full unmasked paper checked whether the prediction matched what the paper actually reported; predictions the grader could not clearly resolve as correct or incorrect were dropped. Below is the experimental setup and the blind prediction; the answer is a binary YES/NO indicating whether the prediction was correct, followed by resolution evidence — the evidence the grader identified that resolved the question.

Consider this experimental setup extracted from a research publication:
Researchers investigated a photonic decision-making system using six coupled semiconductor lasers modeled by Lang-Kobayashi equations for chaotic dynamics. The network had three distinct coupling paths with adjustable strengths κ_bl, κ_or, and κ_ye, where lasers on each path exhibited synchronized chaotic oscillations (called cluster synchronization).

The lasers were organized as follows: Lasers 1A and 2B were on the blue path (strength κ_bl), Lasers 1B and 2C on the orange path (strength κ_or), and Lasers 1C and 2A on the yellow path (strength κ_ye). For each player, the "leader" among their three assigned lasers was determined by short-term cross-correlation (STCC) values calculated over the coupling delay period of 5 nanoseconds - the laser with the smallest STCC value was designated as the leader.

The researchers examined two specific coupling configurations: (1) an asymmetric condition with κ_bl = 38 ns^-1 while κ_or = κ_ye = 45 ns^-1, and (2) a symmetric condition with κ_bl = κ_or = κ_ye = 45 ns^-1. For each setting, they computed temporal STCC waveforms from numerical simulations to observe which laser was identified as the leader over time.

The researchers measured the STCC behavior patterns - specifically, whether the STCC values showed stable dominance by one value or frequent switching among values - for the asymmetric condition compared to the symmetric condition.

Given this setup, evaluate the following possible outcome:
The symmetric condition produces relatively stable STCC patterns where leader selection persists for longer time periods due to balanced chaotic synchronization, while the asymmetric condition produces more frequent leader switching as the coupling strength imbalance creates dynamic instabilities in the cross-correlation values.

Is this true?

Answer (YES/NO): NO